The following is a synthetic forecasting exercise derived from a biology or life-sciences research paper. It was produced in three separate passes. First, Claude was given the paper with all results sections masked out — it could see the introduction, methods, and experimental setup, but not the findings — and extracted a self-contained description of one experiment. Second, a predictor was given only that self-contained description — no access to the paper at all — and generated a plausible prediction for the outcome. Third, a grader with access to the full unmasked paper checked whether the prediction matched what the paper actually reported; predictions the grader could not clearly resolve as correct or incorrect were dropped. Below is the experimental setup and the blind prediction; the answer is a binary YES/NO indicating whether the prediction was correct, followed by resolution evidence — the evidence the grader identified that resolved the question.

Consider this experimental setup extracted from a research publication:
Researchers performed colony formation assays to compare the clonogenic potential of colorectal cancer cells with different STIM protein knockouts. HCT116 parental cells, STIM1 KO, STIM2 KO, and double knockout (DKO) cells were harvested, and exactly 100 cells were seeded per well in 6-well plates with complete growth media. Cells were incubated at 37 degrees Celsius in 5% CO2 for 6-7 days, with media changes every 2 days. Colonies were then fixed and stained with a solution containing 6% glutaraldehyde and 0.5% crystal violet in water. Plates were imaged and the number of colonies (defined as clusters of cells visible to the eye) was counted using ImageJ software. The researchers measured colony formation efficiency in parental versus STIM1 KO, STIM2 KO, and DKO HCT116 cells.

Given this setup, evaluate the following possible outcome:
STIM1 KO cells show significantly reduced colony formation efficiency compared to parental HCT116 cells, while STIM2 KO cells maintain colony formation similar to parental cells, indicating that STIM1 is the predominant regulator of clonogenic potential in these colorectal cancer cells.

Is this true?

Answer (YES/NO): NO